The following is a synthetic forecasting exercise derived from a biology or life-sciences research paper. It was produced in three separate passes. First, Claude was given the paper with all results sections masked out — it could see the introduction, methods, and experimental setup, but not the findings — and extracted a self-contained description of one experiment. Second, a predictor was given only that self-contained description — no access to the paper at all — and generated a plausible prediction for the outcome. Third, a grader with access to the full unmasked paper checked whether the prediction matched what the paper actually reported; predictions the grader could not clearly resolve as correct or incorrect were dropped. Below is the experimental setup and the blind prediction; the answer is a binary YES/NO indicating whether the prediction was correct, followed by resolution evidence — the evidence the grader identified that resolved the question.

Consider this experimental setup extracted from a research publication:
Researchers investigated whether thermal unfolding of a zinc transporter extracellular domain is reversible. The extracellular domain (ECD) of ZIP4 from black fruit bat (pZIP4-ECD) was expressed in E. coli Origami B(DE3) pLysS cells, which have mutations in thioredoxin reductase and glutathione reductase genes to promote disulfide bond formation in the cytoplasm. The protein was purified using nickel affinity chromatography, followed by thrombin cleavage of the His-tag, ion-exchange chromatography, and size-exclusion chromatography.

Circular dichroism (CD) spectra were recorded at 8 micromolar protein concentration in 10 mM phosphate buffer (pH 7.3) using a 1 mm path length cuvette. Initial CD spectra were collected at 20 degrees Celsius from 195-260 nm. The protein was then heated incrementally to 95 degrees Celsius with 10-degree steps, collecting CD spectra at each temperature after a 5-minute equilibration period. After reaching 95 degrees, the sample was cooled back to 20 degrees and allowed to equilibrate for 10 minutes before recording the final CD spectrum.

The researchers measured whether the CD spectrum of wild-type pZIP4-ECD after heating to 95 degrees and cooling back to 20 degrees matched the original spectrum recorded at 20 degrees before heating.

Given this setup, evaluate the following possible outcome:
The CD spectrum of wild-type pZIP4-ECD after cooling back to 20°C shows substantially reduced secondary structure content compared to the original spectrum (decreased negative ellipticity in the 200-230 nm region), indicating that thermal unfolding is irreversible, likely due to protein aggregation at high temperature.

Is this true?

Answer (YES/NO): NO